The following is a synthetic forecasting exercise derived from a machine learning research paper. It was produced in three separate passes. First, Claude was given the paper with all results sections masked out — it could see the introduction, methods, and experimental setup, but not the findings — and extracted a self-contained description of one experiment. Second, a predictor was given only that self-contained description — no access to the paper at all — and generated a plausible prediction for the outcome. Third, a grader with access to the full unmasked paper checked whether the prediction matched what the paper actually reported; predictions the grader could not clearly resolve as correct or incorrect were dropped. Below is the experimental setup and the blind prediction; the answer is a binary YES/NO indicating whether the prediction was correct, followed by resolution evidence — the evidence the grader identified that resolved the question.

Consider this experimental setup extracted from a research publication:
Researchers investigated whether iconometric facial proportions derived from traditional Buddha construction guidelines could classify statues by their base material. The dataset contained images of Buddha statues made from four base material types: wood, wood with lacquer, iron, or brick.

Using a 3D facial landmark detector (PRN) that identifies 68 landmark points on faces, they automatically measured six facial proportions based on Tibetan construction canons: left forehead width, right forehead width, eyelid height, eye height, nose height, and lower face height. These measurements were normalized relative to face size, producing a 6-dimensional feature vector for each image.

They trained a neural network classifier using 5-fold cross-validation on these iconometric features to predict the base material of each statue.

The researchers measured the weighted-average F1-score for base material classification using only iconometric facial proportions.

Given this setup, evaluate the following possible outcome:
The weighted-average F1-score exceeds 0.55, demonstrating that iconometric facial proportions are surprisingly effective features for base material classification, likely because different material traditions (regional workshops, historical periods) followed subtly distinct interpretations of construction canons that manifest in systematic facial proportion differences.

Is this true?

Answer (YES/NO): YES